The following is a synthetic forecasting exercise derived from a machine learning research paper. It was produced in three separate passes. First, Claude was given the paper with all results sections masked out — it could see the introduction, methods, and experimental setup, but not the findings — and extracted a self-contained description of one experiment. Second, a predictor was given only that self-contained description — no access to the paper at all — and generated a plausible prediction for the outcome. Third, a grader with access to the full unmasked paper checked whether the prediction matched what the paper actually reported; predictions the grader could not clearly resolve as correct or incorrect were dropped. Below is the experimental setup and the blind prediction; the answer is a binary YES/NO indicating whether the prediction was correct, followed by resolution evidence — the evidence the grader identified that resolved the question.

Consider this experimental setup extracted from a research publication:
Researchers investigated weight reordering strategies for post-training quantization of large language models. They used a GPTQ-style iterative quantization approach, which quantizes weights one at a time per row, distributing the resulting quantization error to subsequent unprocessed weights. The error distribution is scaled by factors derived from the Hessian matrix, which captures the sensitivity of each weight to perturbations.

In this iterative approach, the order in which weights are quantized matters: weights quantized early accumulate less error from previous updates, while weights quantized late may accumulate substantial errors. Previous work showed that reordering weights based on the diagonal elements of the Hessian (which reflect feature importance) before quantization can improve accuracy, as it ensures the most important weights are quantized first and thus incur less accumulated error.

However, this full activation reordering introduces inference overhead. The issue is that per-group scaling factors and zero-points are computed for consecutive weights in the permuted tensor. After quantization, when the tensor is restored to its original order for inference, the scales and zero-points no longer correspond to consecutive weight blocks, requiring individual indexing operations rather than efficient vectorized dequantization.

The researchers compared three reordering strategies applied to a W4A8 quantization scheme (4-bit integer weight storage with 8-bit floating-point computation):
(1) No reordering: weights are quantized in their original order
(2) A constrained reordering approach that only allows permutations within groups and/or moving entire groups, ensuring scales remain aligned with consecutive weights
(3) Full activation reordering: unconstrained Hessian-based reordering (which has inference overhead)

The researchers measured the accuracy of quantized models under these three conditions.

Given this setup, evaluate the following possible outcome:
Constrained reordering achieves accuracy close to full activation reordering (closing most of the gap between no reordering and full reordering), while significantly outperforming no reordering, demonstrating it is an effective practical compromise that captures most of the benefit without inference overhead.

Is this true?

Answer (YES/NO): YES